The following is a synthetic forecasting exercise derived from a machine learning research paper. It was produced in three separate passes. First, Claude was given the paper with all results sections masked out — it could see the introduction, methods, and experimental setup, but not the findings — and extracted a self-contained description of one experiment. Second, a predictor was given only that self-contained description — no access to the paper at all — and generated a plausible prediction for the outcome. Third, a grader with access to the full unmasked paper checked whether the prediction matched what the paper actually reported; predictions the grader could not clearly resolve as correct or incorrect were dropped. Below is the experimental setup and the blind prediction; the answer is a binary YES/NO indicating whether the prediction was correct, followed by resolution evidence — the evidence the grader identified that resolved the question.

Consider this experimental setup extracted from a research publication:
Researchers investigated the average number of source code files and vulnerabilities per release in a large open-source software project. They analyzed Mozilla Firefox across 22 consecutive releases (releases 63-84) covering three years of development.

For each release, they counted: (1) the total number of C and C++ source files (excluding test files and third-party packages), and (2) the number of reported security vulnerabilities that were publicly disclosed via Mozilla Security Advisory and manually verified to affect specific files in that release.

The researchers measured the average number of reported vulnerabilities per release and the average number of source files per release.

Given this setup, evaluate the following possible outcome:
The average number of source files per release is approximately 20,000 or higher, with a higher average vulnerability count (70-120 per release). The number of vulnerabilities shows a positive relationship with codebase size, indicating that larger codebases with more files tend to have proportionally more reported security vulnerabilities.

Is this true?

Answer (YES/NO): NO